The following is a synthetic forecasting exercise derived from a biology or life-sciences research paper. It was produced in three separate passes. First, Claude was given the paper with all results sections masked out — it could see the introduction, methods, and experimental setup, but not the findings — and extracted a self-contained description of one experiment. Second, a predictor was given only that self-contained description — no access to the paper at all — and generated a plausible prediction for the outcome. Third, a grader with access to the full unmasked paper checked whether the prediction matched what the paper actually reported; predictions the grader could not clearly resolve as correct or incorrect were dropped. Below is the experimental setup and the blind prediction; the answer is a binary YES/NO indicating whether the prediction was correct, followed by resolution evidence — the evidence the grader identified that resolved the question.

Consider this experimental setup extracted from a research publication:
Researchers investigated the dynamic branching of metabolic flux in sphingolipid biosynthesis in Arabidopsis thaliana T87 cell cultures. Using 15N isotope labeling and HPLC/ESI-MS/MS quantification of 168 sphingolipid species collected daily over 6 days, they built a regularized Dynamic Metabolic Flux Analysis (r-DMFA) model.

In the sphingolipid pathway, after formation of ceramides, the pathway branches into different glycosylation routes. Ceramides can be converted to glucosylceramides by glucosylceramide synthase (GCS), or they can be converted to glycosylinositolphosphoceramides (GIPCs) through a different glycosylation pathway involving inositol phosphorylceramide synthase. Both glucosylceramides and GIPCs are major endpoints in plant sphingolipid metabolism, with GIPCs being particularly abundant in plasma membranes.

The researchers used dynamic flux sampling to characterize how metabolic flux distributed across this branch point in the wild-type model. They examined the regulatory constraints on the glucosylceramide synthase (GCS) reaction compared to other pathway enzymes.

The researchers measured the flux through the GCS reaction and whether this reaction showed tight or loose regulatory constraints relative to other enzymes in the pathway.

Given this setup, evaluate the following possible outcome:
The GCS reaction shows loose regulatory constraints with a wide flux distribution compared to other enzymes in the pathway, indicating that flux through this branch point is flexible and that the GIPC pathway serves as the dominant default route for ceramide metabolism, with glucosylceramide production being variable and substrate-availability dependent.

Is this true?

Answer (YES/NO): YES